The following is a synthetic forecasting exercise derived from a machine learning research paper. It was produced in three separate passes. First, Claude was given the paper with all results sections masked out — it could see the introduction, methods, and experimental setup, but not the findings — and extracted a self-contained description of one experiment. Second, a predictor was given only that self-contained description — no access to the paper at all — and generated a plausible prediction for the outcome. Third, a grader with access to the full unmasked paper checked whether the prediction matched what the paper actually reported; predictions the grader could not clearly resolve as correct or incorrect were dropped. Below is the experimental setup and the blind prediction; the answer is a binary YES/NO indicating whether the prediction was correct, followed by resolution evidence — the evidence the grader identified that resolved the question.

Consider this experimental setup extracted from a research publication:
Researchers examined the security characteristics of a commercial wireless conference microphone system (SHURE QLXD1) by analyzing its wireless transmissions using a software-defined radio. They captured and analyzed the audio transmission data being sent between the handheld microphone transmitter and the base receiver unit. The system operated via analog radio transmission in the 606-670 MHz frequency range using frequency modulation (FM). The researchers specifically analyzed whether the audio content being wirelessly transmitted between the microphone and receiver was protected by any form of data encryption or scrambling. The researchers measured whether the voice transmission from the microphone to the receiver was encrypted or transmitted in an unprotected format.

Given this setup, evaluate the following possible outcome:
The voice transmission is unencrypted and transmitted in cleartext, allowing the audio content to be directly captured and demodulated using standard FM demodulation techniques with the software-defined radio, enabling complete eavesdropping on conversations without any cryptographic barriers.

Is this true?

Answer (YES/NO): YES